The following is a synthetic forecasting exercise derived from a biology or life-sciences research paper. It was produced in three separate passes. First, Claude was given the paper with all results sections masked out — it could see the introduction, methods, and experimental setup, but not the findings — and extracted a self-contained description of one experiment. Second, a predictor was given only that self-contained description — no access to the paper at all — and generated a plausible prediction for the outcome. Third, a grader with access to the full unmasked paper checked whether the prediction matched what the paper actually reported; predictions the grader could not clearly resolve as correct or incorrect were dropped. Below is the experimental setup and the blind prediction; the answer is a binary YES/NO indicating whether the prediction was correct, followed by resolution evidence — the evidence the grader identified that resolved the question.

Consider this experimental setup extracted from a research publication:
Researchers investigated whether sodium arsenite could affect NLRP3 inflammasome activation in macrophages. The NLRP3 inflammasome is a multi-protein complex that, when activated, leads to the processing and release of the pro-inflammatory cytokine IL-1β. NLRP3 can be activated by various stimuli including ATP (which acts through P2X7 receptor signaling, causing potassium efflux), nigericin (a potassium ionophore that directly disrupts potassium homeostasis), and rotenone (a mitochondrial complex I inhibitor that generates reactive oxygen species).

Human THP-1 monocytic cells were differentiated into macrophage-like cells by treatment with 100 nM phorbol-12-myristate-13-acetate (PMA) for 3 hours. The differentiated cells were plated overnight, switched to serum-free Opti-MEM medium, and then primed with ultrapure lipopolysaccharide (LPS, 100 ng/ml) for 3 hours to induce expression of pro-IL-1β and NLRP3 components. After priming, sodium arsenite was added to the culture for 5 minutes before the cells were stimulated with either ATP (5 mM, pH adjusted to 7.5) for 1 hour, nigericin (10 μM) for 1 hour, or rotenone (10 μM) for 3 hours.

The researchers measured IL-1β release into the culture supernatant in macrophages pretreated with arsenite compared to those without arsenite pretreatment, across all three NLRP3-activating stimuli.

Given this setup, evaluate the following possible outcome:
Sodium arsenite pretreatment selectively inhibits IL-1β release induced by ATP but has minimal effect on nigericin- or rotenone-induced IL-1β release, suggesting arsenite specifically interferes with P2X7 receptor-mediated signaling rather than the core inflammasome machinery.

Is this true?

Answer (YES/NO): NO